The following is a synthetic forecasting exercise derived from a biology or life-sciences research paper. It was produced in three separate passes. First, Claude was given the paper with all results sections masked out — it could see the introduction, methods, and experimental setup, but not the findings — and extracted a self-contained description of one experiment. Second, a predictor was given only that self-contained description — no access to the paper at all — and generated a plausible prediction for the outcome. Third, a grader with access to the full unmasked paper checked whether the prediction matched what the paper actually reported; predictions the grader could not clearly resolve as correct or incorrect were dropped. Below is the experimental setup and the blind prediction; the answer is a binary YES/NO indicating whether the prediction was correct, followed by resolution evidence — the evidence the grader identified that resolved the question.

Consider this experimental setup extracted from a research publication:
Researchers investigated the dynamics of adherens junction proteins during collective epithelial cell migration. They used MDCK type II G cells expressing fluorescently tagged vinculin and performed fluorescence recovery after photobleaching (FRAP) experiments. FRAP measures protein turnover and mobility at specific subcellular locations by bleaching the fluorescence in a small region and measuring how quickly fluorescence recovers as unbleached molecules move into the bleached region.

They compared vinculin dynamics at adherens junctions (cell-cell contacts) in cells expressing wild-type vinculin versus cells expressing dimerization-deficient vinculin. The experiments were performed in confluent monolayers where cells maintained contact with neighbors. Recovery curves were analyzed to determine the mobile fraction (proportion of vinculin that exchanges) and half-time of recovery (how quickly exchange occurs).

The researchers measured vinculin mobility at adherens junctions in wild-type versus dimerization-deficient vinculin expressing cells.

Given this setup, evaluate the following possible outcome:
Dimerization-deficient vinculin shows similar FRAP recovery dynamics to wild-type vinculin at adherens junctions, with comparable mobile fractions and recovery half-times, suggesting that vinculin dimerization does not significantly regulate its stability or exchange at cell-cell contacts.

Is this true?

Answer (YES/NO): NO